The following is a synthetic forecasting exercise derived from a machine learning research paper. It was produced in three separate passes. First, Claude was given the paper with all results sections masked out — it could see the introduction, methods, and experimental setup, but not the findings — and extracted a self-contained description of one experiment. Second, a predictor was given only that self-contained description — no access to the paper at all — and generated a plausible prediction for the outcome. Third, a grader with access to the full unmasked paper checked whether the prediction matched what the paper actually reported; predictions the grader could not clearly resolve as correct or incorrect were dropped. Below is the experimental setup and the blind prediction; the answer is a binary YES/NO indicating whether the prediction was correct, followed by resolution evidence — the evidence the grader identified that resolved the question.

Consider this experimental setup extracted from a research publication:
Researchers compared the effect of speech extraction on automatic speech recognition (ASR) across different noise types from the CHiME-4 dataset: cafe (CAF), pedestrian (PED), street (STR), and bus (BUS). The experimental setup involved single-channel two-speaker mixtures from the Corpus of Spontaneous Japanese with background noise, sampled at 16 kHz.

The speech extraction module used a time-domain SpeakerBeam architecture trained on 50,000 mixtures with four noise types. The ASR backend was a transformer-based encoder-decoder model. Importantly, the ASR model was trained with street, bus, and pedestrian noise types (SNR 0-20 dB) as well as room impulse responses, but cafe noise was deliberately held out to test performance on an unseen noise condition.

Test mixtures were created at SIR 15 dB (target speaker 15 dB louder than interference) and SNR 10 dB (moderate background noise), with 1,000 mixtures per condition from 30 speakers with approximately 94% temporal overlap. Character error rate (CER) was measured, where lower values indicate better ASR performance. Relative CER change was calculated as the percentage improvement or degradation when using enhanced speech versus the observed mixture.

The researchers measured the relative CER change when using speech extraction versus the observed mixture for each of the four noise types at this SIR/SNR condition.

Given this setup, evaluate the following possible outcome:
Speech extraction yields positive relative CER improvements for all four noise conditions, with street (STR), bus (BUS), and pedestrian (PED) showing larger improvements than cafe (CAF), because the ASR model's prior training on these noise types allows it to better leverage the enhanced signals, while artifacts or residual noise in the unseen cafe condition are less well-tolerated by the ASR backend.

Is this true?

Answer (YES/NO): NO